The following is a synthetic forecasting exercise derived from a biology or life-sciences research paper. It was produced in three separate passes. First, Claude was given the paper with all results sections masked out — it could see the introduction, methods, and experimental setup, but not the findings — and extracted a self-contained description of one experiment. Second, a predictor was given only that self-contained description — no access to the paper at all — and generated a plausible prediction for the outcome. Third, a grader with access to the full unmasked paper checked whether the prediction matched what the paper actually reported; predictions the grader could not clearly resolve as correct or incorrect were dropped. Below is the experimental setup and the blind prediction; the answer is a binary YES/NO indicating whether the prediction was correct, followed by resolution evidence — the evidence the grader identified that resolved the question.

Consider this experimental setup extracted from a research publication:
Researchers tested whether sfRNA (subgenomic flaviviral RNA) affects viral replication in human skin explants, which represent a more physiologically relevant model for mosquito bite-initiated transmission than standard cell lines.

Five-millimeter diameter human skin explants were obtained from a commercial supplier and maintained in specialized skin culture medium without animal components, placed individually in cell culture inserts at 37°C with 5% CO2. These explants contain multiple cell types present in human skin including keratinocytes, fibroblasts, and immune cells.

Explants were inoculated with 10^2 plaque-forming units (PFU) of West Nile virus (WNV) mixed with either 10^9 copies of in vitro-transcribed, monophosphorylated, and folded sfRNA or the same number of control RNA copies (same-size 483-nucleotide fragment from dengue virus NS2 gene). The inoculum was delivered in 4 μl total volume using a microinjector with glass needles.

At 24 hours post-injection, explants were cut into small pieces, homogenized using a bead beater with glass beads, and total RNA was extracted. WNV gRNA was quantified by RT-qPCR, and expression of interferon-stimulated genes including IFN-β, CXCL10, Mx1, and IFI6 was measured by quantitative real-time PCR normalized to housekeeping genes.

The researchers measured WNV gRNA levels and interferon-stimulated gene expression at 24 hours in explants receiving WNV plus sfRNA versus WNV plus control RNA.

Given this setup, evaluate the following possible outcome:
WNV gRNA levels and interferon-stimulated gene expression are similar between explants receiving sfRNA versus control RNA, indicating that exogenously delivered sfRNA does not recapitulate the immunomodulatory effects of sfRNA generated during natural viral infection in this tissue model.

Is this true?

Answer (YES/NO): NO